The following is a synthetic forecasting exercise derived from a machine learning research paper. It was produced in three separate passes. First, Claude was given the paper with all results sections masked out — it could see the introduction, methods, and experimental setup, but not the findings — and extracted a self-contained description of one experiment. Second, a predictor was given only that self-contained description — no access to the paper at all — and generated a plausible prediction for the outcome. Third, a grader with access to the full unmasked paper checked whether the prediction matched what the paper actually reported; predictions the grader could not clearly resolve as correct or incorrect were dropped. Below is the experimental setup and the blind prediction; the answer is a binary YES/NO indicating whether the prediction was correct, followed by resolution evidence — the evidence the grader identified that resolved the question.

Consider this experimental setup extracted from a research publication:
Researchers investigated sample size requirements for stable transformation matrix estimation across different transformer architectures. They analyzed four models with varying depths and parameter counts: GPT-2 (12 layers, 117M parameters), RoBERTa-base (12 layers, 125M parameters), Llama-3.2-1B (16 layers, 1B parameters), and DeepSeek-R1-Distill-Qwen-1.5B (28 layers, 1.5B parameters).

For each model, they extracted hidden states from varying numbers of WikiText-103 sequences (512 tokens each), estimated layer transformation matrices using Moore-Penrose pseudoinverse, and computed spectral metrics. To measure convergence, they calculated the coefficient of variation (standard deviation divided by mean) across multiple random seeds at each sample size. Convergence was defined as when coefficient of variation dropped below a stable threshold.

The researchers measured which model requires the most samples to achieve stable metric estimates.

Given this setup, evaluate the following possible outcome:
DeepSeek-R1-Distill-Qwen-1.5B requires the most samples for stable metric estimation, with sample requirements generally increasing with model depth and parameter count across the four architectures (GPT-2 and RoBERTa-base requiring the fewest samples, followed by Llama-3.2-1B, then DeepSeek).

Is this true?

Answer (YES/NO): NO